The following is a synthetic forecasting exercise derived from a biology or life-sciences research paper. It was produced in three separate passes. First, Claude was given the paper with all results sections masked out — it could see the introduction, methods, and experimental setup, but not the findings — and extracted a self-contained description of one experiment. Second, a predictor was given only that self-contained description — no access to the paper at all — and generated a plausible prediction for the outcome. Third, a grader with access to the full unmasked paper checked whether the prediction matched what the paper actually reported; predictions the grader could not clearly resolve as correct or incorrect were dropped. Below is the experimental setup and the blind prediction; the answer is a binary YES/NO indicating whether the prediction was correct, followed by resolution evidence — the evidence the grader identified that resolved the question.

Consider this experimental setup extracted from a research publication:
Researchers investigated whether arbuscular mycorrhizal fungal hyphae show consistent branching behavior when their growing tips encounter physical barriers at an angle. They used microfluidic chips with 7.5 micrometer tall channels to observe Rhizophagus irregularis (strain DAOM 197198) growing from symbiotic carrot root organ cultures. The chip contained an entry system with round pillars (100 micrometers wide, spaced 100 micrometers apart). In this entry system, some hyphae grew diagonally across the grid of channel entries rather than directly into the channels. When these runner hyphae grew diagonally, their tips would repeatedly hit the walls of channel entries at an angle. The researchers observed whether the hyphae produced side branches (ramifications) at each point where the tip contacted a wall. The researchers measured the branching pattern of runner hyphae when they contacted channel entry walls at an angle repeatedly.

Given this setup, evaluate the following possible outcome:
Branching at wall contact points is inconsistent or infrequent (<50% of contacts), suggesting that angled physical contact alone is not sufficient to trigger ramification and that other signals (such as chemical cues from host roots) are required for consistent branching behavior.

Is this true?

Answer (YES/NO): NO